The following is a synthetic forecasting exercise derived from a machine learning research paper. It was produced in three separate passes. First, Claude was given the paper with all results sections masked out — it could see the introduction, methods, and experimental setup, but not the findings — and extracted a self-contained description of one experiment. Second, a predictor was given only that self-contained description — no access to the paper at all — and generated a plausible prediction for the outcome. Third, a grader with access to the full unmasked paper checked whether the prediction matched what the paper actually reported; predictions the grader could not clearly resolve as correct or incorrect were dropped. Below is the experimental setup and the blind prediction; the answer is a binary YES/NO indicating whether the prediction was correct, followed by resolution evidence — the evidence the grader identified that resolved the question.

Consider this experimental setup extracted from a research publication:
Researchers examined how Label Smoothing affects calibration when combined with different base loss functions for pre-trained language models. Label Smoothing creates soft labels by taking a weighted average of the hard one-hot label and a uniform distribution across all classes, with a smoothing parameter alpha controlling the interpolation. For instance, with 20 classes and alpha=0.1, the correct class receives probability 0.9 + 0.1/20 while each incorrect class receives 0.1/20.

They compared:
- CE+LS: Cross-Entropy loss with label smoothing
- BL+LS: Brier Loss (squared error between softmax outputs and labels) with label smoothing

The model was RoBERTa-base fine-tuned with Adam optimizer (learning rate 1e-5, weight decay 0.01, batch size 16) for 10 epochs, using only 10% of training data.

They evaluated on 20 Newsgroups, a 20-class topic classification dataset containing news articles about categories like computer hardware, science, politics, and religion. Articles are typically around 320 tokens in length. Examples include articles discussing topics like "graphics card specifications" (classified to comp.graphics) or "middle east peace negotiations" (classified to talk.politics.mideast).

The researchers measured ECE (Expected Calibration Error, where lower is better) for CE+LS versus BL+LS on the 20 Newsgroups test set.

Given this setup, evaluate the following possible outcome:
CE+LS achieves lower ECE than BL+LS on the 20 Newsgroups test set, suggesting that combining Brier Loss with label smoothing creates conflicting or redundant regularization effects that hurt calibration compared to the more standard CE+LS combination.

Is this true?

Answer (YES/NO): NO